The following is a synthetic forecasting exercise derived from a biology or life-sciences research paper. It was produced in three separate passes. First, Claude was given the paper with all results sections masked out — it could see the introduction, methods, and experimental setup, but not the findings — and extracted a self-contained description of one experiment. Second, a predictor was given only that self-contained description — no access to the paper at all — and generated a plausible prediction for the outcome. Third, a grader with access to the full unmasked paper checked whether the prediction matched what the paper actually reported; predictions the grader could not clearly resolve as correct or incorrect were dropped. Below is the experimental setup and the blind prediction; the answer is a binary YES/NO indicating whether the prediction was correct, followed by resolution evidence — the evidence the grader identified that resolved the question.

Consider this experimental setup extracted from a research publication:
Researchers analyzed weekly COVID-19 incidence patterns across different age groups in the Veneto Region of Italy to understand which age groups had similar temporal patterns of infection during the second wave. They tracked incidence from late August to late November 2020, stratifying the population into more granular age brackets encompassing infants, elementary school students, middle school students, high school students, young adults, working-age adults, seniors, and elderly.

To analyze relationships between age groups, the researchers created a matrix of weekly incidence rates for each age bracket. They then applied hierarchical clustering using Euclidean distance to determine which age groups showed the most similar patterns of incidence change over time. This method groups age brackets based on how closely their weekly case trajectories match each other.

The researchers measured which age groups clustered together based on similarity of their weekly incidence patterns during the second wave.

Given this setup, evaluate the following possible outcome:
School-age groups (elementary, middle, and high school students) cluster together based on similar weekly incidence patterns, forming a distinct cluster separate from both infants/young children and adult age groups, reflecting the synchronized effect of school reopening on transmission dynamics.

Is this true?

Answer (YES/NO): NO